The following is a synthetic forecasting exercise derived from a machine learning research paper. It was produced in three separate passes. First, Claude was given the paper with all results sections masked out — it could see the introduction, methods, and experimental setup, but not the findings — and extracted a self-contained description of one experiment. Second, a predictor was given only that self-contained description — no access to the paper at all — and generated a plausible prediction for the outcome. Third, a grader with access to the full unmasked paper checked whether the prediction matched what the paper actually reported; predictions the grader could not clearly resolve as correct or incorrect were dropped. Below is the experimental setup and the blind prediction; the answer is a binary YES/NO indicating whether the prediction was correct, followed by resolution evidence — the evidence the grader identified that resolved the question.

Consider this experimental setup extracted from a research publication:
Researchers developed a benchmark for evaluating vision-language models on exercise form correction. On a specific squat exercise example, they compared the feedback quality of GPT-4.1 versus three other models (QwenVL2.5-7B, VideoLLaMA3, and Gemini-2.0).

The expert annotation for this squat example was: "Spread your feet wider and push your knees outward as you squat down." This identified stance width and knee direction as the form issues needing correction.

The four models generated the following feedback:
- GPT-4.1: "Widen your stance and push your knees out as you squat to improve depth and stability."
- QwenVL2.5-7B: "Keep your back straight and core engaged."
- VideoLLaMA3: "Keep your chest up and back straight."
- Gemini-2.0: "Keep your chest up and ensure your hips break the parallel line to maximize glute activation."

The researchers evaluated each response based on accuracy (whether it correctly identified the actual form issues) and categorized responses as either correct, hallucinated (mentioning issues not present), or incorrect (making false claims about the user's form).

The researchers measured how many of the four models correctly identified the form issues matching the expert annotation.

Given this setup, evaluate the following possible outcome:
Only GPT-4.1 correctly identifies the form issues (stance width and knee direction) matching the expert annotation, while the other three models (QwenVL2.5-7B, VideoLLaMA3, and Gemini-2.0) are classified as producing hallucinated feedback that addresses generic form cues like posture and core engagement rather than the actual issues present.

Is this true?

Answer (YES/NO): YES